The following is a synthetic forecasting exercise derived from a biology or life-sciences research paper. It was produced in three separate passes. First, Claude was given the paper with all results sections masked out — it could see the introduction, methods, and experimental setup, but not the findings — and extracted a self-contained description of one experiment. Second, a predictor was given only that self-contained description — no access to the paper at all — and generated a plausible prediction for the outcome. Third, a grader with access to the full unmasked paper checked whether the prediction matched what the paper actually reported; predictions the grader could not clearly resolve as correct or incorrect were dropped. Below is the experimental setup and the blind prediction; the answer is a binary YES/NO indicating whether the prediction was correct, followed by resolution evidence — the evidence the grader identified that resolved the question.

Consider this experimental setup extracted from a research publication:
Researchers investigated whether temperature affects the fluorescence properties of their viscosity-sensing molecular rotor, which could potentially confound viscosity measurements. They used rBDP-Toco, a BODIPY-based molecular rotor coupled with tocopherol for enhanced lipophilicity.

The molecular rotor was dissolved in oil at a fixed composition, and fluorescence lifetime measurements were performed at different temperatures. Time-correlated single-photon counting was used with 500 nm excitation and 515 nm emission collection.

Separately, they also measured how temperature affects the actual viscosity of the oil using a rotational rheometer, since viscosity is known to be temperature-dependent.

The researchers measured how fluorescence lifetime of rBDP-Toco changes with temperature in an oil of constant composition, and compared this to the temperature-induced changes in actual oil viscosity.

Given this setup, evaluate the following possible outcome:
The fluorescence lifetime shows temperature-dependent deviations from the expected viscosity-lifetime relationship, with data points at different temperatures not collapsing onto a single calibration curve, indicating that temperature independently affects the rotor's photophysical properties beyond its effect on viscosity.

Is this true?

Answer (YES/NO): YES